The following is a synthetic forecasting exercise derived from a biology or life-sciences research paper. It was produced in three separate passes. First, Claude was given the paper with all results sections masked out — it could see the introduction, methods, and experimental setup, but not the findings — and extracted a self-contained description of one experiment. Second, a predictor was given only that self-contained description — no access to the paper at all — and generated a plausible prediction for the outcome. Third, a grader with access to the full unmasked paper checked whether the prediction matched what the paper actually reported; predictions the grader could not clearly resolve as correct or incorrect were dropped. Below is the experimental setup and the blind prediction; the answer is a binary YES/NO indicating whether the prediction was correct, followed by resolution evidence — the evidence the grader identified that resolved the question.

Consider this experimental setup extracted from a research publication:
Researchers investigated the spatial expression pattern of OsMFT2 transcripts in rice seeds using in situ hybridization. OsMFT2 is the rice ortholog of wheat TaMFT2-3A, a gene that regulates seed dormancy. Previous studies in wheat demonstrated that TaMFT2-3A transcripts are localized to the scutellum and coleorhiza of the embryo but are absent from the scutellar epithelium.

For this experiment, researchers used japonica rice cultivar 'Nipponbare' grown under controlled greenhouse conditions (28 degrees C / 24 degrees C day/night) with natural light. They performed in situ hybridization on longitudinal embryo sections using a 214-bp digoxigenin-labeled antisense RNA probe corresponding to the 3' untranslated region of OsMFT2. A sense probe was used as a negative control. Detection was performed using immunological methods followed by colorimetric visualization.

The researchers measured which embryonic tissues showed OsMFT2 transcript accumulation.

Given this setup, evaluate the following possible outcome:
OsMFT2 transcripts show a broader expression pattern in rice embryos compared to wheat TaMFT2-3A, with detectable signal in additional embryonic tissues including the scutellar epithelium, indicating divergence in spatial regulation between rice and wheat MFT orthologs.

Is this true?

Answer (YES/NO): NO